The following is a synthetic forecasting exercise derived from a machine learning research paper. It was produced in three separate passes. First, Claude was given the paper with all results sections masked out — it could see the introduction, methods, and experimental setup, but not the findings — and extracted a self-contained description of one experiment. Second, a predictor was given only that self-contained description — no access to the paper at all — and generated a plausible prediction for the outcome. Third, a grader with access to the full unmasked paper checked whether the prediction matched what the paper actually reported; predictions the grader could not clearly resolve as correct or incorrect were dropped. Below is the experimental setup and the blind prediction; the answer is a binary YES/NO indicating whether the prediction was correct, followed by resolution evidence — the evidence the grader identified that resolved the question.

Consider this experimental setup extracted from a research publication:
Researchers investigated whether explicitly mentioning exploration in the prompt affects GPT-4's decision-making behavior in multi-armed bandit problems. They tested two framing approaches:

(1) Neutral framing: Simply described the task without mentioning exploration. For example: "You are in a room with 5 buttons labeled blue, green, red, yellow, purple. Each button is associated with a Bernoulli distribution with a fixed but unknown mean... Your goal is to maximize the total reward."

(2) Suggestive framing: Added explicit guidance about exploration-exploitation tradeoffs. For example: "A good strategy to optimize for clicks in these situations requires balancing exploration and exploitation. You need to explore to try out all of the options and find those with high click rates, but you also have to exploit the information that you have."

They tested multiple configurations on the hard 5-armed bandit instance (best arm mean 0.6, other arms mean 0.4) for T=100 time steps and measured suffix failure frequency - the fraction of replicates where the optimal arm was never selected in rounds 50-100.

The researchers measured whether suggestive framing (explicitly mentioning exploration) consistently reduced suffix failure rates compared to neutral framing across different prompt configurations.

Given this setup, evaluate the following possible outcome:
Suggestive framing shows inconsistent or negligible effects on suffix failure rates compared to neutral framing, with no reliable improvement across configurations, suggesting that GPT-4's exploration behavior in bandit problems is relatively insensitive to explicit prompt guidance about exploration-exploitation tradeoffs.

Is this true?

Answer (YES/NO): YES